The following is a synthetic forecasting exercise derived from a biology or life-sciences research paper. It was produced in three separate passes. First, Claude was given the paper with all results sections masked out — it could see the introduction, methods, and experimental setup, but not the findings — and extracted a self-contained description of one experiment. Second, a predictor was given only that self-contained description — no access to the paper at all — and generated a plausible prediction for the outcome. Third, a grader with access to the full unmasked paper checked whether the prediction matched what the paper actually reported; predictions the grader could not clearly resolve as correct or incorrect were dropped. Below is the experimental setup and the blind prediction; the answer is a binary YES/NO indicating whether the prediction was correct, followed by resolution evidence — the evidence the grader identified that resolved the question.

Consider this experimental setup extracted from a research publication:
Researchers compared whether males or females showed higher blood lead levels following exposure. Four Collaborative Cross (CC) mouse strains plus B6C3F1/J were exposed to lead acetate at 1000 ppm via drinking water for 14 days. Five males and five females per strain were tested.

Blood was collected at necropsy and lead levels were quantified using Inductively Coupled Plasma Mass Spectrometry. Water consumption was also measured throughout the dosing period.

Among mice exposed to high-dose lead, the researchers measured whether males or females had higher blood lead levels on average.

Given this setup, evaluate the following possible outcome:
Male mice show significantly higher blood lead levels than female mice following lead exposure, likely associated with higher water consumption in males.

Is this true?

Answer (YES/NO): NO